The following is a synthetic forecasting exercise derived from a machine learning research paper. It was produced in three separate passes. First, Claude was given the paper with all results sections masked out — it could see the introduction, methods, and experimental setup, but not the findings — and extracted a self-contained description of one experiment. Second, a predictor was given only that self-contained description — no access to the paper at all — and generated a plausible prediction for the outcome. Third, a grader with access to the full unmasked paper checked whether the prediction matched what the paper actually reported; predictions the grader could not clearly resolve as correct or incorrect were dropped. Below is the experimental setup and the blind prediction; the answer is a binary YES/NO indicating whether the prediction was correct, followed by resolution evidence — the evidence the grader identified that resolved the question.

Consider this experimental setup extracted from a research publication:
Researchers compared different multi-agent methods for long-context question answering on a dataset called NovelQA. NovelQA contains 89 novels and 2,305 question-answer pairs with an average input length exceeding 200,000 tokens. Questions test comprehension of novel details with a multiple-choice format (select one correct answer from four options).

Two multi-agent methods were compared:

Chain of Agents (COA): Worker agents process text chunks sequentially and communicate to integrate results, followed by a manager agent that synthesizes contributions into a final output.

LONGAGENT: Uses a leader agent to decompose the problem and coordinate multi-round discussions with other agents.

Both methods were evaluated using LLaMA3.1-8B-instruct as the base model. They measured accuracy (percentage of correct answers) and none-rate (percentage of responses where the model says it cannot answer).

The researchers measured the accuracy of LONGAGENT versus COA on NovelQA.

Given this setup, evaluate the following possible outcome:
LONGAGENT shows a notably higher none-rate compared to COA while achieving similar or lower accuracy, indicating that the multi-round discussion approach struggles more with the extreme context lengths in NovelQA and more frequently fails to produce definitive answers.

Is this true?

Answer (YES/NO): NO